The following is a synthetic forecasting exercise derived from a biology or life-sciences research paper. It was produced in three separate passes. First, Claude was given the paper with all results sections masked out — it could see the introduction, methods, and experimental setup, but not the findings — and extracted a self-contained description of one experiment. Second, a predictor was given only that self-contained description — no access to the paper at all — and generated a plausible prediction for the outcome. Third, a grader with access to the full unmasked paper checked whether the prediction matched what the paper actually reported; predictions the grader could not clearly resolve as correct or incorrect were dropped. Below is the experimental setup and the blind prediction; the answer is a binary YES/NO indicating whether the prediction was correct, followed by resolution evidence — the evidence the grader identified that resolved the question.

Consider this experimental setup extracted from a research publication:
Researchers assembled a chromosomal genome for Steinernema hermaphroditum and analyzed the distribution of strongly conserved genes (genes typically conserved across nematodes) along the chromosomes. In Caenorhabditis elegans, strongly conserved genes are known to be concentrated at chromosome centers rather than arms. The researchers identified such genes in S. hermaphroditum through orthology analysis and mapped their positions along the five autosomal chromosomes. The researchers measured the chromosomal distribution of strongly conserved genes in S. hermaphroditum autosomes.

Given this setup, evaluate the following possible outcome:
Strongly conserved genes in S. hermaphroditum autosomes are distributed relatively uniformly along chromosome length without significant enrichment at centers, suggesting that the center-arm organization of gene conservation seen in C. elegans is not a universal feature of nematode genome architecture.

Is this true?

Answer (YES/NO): NO